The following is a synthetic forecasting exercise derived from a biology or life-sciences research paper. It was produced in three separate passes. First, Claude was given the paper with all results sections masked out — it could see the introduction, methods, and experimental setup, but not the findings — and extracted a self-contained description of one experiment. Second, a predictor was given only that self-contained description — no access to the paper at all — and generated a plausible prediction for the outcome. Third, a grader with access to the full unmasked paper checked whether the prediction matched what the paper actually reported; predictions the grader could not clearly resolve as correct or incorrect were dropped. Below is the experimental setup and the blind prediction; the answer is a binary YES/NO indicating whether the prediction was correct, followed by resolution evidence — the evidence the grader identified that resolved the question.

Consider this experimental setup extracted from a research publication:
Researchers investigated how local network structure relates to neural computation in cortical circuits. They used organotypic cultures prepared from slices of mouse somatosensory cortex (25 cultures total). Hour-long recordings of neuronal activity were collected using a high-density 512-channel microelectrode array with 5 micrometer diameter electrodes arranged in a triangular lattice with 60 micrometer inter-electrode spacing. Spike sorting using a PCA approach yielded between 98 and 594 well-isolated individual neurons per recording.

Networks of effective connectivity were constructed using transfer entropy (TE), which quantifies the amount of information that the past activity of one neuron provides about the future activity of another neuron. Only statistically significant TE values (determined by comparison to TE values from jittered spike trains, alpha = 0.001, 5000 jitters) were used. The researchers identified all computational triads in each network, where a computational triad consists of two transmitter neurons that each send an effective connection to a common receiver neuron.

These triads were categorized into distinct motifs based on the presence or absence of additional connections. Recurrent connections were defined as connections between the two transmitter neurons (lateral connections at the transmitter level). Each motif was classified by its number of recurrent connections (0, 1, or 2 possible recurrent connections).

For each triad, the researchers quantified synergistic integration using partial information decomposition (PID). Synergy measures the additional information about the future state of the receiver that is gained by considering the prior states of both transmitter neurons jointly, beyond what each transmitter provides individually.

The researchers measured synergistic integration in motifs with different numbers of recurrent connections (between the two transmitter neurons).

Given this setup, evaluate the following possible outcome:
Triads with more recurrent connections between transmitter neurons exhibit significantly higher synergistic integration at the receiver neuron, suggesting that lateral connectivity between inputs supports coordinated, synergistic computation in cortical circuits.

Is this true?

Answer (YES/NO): YES